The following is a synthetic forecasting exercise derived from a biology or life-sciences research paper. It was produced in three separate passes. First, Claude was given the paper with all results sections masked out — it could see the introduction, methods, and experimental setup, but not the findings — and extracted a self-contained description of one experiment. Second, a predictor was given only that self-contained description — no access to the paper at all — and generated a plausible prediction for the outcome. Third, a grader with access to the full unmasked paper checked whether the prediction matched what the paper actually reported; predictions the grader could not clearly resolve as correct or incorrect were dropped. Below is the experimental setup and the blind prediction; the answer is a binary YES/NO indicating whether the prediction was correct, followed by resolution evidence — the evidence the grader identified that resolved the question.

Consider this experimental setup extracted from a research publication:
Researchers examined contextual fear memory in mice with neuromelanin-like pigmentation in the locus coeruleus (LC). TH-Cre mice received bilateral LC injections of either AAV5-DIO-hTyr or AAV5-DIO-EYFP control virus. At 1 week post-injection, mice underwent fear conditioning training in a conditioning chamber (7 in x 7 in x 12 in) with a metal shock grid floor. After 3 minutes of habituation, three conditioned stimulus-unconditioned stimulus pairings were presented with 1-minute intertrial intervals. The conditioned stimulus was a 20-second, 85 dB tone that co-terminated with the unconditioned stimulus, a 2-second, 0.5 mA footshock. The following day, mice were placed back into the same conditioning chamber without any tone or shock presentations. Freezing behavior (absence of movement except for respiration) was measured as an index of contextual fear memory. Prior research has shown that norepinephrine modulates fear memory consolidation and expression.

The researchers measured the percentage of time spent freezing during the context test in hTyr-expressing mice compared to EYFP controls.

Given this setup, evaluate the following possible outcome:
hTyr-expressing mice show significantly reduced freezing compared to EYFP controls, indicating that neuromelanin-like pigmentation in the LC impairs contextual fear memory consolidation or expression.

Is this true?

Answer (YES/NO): NO